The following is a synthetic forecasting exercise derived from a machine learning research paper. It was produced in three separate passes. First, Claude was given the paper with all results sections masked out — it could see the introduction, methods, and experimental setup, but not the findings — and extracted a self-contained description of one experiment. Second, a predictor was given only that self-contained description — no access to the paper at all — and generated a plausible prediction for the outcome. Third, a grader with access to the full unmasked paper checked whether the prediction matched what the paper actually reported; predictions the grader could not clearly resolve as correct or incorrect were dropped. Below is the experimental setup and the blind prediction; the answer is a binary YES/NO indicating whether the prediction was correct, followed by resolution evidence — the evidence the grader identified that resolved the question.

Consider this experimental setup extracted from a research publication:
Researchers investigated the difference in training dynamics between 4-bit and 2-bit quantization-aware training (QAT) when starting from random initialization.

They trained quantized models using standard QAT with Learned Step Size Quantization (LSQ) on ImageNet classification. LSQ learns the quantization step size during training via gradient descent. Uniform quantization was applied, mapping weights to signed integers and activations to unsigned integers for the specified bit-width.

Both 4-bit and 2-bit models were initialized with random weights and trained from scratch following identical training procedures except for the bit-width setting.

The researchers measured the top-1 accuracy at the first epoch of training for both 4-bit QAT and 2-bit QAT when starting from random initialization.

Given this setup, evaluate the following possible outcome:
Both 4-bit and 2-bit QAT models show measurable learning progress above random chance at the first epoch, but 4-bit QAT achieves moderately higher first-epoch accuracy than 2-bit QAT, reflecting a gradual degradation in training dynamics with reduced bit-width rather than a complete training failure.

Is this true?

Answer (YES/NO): NO